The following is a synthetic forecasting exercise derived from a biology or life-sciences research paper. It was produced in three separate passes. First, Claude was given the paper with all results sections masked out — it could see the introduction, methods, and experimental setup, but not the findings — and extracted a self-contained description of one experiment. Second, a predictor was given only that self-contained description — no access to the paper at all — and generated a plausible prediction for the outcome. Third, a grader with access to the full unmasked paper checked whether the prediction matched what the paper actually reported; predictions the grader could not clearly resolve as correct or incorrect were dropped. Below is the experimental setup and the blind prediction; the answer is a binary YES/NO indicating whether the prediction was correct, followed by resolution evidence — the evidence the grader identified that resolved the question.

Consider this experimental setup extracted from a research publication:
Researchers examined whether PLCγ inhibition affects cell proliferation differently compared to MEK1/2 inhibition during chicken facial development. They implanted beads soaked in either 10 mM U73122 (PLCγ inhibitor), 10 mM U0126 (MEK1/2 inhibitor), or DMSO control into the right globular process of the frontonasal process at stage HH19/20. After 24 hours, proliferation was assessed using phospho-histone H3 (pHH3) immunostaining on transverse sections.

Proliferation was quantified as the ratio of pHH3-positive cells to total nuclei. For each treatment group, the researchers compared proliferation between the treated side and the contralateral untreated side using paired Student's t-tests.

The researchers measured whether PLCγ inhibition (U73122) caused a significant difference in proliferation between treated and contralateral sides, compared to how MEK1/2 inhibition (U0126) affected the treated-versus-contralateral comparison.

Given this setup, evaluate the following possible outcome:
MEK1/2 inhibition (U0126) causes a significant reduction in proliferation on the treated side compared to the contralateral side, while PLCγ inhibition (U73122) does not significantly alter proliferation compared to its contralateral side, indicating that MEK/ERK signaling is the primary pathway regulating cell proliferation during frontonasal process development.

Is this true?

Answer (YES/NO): NO